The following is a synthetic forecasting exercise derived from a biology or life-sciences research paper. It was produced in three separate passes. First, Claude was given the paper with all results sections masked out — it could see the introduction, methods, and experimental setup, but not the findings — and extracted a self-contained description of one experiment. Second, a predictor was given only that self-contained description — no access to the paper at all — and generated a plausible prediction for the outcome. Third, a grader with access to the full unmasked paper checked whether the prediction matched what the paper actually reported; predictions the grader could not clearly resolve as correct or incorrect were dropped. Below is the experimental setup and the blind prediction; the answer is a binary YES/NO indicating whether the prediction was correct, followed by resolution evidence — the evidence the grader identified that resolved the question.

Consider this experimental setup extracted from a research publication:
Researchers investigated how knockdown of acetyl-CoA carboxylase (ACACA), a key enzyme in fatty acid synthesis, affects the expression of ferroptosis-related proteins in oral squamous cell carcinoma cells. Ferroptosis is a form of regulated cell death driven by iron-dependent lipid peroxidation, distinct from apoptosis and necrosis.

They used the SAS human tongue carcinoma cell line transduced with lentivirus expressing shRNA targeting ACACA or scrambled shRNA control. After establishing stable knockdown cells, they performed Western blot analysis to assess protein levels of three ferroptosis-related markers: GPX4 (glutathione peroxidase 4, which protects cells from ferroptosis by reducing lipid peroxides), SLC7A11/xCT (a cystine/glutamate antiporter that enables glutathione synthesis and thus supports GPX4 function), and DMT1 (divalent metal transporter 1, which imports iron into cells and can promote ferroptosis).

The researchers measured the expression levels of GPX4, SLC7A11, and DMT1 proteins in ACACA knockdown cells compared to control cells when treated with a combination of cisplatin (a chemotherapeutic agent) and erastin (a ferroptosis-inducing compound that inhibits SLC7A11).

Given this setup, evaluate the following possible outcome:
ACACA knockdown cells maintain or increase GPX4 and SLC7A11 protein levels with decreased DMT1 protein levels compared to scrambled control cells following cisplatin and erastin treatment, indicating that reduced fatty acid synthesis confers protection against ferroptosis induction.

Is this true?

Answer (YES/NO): NO